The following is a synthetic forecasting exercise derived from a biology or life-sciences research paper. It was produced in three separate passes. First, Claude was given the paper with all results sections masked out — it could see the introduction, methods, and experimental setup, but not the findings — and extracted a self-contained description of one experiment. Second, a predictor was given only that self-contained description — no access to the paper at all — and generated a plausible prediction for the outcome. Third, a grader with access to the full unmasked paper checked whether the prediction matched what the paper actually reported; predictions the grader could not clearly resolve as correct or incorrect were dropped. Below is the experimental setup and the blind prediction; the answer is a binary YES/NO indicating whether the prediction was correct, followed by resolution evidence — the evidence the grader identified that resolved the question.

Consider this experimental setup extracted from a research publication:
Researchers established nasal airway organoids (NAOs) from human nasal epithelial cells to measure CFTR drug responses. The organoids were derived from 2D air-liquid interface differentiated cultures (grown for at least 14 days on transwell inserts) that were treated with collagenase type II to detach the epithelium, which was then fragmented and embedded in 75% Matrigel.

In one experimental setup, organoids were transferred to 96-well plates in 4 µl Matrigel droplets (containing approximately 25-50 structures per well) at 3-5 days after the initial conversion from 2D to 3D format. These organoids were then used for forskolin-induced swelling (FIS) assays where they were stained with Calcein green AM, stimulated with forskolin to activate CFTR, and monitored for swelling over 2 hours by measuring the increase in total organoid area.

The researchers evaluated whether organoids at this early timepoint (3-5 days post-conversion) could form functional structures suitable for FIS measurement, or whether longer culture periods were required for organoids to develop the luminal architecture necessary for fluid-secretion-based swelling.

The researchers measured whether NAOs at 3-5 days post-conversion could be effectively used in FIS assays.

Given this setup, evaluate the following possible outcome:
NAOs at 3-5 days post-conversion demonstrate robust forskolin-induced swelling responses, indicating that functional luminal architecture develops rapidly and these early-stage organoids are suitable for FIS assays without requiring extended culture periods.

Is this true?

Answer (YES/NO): YES